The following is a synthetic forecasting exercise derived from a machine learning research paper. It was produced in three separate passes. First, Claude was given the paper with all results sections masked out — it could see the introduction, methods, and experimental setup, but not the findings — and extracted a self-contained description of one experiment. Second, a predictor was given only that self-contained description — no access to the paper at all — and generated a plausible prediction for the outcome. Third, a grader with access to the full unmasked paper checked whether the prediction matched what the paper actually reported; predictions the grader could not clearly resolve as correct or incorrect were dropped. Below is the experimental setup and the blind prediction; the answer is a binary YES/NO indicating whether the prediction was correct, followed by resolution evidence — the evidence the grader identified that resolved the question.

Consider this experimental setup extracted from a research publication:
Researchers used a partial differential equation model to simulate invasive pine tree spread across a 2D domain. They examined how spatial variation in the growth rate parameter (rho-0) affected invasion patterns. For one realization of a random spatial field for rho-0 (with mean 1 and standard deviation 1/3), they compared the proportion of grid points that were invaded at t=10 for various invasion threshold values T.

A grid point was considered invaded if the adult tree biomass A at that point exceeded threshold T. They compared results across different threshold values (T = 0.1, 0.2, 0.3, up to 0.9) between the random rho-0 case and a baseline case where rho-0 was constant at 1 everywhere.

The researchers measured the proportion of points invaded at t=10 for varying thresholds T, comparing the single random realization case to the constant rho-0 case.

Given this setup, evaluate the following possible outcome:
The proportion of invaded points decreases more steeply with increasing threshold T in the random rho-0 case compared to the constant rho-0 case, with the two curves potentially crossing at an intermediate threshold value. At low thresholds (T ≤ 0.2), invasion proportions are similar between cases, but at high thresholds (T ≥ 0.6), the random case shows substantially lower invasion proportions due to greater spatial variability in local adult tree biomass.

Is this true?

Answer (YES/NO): NO